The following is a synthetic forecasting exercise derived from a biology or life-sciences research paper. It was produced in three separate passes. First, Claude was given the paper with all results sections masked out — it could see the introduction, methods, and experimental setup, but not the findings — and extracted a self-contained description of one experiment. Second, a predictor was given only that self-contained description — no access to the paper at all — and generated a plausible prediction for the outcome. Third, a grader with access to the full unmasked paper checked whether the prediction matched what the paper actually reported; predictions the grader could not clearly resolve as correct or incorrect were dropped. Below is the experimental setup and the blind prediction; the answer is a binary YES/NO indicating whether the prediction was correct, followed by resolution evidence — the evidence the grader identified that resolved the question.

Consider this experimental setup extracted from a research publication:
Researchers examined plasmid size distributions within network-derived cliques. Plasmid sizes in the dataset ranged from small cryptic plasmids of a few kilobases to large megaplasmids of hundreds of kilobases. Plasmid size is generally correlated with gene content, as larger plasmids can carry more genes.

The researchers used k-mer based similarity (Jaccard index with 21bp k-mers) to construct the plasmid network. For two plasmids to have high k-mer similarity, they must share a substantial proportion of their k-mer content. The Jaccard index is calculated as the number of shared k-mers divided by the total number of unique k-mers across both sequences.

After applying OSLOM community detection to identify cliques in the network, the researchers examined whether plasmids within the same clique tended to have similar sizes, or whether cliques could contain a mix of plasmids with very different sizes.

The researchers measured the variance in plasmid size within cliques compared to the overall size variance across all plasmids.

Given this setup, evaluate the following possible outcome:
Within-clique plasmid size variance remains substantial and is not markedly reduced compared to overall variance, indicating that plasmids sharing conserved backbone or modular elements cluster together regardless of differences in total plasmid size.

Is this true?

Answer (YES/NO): YES